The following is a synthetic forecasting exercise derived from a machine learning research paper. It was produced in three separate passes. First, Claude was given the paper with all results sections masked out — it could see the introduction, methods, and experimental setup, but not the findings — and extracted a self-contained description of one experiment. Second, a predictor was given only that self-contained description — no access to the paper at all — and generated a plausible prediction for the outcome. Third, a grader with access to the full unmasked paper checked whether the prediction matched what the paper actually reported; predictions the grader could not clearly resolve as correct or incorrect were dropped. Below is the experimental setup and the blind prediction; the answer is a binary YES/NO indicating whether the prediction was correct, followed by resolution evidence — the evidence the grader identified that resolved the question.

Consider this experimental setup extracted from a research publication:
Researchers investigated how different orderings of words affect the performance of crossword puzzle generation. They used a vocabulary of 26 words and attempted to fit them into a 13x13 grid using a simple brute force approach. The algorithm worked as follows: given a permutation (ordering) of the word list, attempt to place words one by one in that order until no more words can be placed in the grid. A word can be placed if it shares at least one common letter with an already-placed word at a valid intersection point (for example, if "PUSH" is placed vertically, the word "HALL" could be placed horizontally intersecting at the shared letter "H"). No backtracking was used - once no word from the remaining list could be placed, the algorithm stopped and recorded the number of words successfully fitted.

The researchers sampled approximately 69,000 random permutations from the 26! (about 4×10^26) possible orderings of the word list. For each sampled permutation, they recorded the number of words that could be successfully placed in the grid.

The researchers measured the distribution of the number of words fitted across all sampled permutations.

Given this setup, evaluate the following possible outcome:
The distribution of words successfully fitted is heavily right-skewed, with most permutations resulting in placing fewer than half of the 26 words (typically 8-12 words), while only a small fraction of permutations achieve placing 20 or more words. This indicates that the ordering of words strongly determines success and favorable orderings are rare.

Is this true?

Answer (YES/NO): NO